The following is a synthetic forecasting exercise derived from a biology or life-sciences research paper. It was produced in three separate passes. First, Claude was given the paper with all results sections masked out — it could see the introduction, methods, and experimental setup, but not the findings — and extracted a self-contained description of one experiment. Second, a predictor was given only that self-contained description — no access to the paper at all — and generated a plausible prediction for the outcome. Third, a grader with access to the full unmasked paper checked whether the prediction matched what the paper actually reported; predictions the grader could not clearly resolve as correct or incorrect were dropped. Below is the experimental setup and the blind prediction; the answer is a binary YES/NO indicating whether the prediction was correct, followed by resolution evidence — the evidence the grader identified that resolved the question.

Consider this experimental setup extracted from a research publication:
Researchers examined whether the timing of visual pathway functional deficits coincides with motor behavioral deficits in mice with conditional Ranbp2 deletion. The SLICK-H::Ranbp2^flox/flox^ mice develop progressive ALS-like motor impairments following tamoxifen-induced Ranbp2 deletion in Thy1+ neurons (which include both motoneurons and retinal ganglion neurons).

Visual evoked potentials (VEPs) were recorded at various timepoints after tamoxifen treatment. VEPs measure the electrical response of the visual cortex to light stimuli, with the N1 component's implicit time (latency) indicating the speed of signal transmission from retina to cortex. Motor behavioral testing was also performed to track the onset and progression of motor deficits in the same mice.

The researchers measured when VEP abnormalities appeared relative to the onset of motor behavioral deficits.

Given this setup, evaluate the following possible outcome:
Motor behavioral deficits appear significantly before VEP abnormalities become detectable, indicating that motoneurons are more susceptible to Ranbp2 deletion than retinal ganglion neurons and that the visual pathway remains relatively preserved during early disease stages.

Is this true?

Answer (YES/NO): NO